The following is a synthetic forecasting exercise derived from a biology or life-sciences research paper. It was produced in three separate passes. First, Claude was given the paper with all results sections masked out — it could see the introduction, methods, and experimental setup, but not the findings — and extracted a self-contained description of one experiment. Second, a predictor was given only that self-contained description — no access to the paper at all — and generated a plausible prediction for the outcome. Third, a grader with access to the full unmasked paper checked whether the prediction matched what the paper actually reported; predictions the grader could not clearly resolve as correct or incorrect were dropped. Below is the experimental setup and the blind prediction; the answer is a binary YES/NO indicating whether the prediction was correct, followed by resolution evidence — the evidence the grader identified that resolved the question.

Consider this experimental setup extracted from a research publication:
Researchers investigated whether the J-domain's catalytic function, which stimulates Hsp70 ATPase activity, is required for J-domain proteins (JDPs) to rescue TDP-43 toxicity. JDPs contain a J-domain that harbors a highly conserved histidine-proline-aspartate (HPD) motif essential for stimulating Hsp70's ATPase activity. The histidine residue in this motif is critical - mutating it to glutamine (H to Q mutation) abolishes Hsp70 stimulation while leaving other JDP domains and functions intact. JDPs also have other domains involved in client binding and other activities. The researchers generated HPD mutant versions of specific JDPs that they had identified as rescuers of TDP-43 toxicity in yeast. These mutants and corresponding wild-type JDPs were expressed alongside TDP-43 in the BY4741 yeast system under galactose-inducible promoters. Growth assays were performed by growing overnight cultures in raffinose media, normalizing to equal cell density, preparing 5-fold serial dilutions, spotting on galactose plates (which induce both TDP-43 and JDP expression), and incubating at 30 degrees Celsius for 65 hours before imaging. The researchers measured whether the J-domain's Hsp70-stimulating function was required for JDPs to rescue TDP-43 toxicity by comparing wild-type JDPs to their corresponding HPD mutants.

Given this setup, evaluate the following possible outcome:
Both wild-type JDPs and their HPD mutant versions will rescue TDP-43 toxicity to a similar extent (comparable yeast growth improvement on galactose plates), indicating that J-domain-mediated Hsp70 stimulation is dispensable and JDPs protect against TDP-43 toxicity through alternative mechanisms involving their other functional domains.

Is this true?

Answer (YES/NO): NO